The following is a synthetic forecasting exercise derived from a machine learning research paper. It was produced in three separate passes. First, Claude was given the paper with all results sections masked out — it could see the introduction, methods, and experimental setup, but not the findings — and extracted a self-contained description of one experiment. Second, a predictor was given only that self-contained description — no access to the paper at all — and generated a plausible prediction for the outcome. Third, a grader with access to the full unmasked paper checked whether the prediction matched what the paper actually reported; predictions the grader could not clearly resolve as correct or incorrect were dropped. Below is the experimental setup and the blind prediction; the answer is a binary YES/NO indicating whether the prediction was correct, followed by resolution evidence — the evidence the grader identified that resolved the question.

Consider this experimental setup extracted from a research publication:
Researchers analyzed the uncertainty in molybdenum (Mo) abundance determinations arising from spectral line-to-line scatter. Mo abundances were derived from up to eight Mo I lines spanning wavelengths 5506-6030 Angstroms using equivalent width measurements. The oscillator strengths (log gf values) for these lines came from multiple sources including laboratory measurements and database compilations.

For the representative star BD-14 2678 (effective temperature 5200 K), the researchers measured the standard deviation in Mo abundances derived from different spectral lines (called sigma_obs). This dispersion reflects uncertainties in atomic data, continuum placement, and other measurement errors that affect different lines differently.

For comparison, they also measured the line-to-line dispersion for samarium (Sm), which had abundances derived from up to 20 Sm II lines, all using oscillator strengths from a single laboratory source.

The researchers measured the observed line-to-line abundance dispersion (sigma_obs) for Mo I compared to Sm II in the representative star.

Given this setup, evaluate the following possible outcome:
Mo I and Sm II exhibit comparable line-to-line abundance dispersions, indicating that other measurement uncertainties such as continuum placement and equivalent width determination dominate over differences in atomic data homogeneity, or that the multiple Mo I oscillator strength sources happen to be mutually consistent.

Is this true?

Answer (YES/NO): NO